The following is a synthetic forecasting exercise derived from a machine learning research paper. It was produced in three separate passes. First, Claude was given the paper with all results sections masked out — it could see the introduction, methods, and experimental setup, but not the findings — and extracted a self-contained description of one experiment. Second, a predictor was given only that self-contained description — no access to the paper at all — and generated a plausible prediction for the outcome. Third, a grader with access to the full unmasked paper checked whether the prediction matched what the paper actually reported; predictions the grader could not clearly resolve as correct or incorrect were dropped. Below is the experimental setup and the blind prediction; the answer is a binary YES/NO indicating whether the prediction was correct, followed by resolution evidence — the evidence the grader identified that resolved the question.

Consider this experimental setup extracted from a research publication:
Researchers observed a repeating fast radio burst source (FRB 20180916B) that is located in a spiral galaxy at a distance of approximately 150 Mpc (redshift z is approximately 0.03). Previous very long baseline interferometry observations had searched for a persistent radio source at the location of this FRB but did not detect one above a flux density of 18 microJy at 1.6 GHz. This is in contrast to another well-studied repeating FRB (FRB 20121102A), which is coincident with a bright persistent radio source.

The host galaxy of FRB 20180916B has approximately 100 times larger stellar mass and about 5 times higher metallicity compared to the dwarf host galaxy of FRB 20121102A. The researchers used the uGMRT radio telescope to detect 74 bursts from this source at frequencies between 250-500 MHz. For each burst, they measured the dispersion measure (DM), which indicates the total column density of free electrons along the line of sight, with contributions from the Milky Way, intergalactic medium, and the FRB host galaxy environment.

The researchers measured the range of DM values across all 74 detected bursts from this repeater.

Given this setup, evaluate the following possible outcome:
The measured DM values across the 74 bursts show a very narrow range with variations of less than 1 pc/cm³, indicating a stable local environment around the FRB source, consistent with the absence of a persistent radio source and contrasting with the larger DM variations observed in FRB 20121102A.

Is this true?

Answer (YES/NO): NO